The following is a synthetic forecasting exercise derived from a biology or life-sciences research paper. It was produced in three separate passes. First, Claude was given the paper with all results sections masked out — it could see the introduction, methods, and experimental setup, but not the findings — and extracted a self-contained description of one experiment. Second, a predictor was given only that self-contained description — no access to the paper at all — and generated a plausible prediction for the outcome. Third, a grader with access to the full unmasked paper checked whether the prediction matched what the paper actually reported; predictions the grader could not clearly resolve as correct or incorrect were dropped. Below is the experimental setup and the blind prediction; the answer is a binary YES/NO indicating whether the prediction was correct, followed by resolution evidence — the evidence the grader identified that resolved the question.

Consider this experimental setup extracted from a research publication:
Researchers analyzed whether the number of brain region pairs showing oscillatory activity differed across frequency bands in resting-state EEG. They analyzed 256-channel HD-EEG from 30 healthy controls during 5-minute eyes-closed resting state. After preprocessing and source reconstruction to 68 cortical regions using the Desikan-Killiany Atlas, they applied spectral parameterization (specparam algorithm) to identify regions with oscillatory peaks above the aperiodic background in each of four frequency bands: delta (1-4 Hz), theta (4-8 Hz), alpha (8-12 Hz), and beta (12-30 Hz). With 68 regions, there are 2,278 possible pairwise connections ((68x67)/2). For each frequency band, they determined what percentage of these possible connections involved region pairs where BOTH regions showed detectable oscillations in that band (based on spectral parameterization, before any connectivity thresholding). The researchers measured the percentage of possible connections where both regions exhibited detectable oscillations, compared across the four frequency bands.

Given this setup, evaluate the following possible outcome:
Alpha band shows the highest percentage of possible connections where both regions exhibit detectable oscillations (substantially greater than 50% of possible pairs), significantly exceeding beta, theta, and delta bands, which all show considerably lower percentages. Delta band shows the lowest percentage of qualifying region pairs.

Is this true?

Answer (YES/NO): NO